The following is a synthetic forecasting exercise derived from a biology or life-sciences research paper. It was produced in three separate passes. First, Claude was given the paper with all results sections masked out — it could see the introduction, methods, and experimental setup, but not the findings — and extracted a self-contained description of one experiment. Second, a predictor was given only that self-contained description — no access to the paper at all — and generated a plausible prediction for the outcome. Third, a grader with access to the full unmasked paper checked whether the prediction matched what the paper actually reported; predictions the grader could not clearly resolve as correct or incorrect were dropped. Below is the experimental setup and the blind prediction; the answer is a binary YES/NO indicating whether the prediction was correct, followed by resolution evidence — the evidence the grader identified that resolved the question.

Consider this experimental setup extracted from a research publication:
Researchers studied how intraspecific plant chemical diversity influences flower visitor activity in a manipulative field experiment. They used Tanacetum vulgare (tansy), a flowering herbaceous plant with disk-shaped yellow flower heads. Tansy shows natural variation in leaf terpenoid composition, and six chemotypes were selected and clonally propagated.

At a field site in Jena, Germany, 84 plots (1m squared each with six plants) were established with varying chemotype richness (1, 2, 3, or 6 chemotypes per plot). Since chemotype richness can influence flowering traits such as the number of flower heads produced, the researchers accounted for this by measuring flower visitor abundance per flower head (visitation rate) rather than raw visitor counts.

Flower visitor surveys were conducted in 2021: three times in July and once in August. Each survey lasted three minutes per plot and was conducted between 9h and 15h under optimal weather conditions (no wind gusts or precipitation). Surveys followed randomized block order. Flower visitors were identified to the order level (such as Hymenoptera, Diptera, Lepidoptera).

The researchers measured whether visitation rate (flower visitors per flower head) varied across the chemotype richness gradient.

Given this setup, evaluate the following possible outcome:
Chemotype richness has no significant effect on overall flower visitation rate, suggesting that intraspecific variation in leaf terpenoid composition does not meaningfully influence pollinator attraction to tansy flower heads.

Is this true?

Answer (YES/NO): NO